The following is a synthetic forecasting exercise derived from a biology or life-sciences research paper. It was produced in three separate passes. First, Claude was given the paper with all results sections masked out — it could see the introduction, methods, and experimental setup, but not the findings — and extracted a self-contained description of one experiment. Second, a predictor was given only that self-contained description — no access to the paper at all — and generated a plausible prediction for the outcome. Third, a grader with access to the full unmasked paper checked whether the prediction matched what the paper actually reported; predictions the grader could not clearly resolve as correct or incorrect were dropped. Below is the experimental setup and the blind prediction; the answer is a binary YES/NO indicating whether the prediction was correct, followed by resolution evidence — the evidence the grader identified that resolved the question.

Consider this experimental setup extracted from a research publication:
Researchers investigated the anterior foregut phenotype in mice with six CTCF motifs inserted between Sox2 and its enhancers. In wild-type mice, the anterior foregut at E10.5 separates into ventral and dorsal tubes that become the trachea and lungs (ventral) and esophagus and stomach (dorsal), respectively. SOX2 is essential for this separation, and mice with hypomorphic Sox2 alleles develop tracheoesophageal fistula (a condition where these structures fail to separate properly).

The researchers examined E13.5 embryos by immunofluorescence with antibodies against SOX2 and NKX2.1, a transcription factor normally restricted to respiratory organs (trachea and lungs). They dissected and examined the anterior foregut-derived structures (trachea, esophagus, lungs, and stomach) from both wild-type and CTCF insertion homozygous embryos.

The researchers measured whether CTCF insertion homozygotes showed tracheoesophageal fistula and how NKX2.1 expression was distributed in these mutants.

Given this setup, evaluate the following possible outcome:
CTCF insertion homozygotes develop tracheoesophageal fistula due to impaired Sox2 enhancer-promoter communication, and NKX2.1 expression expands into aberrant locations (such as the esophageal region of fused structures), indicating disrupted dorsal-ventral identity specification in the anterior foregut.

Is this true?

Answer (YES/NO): YES